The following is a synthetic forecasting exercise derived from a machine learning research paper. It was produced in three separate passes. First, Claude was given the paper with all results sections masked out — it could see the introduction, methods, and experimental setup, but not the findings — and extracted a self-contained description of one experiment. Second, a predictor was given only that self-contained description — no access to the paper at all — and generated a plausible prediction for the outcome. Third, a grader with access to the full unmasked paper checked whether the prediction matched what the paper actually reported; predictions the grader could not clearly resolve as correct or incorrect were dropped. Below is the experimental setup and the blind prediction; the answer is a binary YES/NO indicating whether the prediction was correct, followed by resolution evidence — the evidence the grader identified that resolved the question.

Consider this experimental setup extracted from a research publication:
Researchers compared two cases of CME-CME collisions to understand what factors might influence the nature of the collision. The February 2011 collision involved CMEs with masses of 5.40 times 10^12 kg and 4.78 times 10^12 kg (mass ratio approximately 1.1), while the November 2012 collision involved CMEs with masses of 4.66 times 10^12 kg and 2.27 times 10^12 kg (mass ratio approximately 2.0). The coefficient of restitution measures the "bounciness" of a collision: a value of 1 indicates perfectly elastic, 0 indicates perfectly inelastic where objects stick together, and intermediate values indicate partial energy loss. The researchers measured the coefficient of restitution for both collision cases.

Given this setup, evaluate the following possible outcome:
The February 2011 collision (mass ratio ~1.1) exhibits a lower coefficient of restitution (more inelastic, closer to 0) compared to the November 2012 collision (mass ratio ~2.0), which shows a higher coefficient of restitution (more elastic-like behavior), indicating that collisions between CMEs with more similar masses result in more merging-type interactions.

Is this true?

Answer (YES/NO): NO